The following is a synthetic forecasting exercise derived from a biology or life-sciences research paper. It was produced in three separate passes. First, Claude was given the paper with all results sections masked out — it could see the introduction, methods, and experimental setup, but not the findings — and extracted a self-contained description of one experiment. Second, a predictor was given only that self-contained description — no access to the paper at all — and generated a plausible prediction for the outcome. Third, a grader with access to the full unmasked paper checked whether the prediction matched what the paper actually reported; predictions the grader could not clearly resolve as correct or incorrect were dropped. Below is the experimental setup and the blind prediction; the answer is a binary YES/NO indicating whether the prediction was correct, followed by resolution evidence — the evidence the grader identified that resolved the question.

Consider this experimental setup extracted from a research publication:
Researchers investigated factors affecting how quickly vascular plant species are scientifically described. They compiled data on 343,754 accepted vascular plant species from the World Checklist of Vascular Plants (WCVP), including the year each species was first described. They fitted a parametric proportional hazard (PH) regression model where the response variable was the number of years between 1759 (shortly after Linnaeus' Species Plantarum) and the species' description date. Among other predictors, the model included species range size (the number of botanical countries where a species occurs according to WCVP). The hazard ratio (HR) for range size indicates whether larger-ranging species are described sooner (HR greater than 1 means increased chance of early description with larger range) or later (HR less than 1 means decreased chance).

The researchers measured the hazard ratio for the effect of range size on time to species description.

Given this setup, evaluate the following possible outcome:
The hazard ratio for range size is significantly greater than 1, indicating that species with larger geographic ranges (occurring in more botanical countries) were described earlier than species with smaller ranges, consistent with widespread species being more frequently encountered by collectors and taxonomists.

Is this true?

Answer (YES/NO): YES